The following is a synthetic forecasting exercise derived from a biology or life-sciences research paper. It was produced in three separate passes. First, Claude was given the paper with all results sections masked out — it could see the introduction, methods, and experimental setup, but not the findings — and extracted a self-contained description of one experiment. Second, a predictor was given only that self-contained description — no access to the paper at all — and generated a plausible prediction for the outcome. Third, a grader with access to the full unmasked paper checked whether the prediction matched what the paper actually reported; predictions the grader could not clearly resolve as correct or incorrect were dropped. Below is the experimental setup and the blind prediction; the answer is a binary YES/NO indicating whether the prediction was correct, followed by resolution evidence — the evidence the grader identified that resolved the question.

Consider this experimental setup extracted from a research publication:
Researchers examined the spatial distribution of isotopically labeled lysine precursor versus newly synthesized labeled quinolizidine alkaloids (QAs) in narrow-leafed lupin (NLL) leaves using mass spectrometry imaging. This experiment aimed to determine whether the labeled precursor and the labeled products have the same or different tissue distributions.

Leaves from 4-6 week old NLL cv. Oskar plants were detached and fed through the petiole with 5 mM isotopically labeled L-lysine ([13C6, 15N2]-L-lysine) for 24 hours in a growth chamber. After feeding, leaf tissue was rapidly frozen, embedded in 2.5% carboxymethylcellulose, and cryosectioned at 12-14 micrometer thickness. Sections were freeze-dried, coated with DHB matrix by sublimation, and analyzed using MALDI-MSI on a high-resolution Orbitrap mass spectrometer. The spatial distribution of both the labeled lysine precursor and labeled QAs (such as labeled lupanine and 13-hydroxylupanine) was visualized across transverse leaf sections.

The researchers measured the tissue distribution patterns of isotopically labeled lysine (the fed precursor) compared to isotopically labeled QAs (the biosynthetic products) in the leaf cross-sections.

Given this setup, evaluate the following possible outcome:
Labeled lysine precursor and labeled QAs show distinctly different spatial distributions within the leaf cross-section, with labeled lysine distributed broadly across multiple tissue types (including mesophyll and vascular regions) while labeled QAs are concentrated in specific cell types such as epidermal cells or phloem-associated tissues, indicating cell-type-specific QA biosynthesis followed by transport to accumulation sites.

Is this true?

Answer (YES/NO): YES